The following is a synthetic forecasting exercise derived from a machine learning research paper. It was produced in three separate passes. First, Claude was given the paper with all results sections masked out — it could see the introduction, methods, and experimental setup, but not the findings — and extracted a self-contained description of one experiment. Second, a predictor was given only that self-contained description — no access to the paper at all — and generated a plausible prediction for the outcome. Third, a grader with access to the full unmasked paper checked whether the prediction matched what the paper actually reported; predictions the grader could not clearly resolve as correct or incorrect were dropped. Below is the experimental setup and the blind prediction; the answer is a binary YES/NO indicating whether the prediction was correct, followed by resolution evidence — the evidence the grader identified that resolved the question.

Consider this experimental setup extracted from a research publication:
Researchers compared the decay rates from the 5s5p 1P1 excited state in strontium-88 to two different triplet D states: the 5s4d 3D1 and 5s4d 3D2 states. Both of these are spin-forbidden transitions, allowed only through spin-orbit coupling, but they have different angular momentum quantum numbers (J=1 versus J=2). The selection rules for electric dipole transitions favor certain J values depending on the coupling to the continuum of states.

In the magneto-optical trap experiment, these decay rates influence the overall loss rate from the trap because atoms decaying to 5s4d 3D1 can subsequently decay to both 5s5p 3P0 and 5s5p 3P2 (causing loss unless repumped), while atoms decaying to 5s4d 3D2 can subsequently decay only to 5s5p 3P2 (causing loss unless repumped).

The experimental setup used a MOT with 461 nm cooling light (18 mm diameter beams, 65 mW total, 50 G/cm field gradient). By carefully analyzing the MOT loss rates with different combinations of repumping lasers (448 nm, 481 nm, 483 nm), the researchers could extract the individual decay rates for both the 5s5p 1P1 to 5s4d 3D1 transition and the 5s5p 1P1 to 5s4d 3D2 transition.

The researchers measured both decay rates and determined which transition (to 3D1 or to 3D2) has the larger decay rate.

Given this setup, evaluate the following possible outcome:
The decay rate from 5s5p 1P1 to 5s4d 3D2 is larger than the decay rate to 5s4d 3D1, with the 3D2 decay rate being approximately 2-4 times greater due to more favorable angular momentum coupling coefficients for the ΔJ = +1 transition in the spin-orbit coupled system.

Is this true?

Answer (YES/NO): YES